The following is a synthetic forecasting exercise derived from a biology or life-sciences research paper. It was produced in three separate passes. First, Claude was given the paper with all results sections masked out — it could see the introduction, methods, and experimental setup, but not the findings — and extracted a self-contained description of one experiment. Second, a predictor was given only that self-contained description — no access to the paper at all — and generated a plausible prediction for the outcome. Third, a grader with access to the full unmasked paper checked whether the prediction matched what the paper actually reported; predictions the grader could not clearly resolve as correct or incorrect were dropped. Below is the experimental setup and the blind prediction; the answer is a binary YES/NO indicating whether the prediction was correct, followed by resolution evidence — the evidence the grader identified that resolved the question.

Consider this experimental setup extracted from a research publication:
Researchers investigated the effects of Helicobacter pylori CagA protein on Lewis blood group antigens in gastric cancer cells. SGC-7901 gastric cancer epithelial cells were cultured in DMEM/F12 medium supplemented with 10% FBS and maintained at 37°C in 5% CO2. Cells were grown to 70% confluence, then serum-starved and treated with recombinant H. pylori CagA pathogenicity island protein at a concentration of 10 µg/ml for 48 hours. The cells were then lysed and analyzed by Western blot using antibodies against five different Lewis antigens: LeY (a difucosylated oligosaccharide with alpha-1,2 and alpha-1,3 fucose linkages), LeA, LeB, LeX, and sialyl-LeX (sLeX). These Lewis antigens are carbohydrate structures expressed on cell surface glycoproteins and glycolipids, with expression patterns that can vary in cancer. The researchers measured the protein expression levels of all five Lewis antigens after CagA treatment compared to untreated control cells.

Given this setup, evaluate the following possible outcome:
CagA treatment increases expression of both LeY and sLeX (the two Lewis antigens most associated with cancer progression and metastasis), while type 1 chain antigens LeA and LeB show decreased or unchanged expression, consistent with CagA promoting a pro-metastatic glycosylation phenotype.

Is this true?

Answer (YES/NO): NO